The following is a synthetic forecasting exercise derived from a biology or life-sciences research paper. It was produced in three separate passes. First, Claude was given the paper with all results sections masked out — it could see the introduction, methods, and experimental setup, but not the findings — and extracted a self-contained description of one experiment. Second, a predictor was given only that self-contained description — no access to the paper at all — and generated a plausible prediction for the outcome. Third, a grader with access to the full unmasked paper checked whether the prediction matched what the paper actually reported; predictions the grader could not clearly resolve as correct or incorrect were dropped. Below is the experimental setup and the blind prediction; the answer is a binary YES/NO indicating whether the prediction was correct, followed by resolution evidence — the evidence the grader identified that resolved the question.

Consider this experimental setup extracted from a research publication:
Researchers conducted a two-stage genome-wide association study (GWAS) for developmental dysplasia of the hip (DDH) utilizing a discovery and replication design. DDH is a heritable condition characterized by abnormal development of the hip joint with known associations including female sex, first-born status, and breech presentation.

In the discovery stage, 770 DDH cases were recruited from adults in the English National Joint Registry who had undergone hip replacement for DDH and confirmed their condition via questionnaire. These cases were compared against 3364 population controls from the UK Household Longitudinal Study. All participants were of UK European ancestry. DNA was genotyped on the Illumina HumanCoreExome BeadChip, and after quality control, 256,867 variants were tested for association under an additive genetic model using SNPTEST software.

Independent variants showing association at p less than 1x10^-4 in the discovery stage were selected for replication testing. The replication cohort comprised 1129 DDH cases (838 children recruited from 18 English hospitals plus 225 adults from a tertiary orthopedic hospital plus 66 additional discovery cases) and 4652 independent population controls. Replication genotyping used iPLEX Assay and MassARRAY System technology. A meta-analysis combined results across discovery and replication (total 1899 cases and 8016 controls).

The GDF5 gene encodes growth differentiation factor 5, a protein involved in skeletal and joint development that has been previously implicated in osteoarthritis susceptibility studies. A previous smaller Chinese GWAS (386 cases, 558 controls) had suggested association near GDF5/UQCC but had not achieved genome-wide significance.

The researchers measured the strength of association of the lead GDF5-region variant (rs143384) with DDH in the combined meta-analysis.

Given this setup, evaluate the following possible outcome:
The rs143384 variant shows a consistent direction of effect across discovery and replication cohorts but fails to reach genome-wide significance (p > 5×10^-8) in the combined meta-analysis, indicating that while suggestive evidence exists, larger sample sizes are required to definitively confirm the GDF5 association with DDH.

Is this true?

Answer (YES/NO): NO